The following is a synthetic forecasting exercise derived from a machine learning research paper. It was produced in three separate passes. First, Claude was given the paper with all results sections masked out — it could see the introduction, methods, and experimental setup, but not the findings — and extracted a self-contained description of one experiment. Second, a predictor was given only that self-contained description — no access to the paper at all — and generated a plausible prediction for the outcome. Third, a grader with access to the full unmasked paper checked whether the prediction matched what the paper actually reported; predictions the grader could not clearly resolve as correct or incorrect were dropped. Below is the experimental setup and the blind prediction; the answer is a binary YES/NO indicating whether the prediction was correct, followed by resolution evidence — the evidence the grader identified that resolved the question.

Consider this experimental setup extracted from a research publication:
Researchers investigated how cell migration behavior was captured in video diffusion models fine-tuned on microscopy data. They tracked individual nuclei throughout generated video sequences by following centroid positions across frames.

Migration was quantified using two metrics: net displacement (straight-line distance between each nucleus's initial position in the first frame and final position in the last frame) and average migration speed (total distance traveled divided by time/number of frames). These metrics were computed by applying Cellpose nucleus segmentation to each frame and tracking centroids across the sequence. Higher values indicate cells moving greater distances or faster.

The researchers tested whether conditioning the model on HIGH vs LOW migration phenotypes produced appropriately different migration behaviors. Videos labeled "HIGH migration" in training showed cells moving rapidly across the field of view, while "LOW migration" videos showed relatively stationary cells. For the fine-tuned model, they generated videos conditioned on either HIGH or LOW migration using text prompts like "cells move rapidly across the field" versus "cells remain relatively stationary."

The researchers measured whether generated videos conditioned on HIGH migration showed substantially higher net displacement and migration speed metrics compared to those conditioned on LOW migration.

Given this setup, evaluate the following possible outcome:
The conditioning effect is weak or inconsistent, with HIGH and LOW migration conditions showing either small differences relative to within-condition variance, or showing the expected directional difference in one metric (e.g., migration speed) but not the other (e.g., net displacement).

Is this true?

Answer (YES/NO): YES